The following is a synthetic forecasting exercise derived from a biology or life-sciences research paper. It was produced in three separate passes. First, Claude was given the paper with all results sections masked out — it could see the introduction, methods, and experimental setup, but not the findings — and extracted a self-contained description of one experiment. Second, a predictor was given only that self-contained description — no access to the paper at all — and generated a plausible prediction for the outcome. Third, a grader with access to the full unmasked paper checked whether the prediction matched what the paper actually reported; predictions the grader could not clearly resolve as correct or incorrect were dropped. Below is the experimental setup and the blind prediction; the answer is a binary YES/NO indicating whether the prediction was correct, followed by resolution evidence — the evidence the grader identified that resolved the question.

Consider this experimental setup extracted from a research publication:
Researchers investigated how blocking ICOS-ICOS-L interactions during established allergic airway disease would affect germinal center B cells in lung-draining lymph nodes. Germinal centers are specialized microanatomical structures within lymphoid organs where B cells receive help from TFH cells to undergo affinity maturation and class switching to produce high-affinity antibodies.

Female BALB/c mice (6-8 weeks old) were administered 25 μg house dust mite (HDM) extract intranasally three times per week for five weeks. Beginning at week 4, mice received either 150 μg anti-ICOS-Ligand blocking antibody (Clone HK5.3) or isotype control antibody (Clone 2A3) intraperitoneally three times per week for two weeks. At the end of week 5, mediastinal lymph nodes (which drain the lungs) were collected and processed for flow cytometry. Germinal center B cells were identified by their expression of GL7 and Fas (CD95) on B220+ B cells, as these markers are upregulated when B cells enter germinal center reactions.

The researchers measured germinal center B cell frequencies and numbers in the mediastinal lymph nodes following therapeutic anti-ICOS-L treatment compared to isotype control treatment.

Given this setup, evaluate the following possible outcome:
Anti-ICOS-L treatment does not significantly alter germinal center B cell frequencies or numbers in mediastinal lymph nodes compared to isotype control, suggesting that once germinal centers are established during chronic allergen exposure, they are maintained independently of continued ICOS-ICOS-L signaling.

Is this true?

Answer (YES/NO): NO